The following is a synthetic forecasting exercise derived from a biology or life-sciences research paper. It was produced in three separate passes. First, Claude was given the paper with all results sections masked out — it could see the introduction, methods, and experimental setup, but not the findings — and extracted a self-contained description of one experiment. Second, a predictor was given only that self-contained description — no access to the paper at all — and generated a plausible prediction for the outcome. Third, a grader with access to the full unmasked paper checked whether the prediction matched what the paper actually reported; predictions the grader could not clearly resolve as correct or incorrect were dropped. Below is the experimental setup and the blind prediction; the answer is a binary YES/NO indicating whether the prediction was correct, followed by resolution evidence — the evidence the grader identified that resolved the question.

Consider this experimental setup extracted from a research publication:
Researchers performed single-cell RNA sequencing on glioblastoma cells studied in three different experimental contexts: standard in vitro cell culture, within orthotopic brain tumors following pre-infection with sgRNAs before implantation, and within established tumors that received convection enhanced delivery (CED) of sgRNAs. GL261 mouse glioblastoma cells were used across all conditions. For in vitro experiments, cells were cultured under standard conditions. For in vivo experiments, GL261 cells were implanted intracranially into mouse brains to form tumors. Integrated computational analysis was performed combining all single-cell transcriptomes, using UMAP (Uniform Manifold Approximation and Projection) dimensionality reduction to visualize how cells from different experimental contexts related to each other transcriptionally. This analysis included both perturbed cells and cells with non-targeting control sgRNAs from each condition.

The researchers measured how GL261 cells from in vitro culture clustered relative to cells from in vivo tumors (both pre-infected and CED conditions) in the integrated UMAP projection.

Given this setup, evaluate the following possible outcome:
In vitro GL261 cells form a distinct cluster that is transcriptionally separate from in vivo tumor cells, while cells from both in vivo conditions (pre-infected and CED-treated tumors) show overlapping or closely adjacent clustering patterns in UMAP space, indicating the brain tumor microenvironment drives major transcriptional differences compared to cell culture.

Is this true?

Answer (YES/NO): YES